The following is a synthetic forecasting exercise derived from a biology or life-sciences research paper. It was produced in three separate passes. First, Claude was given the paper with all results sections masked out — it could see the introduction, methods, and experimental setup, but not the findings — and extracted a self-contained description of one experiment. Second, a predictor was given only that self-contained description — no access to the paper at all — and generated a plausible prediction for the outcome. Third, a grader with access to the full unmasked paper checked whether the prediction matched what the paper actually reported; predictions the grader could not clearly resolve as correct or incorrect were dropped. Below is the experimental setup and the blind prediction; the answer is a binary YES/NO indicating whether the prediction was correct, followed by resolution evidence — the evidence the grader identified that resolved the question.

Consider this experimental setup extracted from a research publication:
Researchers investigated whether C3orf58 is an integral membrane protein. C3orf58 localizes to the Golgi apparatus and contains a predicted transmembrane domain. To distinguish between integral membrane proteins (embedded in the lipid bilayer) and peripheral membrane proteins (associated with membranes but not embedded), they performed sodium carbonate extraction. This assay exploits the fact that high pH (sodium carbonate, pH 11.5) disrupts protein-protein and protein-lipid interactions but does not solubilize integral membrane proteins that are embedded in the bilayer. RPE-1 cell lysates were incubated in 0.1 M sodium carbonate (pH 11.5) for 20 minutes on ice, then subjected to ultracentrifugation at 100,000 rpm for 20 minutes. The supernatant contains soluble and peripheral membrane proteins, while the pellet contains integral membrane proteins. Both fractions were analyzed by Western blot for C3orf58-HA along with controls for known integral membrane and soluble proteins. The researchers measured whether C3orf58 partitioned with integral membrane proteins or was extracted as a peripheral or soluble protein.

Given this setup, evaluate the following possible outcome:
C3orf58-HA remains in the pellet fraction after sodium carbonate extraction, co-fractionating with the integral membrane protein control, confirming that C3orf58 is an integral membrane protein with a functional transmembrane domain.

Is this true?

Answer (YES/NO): YES